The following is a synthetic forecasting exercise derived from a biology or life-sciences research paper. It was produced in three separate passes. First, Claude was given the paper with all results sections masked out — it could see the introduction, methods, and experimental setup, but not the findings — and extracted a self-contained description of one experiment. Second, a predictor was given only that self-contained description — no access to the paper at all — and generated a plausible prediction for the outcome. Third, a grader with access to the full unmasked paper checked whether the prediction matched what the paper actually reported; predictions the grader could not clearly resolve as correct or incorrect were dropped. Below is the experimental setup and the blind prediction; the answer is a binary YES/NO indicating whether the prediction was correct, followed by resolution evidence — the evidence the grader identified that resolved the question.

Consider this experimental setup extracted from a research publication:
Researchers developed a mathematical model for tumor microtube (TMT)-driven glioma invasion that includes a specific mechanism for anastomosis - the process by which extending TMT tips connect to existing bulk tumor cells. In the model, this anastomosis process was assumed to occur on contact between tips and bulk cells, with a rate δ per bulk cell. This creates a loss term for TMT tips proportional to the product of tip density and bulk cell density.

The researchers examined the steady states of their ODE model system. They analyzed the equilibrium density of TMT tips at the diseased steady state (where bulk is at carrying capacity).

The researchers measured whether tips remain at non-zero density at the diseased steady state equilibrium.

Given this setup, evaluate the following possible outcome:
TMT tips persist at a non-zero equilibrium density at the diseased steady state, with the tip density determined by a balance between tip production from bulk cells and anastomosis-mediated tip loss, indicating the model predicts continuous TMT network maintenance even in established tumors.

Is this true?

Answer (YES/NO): NO